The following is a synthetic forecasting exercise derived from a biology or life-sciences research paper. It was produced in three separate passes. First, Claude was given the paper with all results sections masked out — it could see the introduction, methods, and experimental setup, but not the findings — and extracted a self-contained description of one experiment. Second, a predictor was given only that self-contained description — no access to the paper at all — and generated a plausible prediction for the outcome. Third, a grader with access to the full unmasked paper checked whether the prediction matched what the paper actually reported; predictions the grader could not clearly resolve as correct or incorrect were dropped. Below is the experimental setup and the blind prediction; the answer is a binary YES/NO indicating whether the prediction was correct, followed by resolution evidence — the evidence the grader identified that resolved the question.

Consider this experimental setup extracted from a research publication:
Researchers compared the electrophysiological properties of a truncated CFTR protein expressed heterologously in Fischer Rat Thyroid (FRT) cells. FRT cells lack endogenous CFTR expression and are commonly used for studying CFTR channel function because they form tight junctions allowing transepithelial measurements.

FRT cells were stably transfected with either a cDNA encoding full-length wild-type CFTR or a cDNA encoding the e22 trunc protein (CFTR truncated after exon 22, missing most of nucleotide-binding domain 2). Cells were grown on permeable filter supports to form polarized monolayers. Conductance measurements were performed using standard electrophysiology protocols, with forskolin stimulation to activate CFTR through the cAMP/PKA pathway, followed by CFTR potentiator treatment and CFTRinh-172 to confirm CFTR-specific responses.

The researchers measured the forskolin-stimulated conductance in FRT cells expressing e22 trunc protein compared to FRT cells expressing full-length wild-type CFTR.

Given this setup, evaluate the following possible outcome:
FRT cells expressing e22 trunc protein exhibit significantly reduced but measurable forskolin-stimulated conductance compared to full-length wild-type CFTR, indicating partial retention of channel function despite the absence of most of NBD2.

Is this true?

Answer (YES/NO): YES